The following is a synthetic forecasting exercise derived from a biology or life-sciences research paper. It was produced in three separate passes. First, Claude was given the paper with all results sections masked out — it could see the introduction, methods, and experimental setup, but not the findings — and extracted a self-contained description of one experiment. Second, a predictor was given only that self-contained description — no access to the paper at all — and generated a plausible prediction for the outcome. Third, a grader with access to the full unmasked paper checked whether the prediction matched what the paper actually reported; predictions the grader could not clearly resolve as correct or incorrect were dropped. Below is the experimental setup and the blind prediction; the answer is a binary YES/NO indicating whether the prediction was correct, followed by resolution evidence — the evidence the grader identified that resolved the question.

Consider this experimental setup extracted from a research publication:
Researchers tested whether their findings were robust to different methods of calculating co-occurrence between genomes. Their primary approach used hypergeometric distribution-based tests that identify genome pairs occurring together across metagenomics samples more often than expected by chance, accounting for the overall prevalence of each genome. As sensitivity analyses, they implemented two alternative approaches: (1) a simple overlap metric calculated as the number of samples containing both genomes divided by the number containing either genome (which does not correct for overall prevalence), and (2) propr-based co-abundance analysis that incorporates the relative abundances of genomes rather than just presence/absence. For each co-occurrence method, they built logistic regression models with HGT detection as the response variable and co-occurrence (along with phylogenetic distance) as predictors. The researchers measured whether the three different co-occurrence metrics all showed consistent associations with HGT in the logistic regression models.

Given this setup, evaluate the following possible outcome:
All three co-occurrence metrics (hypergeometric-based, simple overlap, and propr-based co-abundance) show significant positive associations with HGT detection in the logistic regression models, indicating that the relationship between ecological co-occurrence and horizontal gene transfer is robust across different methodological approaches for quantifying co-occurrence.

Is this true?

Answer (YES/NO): NO